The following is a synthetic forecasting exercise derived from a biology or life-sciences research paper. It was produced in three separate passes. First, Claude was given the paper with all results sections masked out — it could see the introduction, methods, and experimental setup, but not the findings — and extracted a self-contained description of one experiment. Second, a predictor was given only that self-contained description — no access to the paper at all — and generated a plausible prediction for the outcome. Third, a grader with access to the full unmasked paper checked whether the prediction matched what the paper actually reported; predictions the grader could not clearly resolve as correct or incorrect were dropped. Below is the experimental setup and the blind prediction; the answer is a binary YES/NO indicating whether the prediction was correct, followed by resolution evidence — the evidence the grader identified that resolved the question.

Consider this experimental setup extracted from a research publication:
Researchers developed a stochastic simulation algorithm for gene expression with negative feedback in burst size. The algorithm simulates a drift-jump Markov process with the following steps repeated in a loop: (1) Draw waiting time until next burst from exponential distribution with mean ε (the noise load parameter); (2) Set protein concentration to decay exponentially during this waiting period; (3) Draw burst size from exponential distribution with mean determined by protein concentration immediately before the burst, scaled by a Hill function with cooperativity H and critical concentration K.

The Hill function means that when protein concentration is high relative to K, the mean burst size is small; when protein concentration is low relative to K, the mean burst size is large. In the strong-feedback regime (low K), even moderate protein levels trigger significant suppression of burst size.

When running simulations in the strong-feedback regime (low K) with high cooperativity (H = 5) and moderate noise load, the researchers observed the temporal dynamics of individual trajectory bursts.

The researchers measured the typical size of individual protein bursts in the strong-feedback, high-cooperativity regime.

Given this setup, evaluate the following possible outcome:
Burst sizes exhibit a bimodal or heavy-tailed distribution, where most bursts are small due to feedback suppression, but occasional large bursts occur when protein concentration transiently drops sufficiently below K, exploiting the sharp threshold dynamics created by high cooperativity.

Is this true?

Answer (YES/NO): YES